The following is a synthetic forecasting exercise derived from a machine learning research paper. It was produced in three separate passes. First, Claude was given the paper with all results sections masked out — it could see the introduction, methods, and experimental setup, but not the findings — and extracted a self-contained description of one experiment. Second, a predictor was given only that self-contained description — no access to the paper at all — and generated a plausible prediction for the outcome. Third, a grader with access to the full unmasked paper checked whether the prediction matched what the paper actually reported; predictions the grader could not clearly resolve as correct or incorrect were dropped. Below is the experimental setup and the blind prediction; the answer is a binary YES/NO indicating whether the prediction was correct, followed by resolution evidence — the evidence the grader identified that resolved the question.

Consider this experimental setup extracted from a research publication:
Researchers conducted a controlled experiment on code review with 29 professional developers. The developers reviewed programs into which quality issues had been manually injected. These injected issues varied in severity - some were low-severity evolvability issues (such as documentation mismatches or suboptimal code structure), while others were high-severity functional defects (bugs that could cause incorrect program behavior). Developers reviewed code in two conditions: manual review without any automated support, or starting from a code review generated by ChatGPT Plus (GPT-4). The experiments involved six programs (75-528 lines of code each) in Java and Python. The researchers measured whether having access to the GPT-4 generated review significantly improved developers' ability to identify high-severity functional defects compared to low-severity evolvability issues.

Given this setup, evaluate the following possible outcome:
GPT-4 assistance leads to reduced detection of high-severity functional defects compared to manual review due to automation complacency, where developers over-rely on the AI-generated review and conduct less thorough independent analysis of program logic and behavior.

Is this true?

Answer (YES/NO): NO